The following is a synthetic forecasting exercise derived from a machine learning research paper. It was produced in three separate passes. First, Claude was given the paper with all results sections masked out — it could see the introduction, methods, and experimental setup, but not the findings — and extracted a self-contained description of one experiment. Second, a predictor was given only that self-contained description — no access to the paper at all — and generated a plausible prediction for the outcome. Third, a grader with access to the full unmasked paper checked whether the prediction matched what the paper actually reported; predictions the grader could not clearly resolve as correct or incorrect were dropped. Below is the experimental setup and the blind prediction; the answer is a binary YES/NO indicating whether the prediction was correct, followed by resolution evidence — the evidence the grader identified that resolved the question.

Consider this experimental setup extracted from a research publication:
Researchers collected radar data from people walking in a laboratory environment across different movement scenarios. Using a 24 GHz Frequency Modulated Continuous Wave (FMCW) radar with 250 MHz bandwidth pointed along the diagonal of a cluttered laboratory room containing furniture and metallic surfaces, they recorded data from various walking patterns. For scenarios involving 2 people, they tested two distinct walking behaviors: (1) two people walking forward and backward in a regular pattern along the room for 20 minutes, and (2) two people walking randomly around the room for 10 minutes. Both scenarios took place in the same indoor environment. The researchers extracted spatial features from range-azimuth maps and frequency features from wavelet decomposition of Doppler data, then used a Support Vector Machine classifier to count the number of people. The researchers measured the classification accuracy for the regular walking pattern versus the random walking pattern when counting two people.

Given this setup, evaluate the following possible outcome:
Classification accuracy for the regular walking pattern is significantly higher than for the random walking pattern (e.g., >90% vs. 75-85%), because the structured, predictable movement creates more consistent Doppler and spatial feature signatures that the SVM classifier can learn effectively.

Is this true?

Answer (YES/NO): NO